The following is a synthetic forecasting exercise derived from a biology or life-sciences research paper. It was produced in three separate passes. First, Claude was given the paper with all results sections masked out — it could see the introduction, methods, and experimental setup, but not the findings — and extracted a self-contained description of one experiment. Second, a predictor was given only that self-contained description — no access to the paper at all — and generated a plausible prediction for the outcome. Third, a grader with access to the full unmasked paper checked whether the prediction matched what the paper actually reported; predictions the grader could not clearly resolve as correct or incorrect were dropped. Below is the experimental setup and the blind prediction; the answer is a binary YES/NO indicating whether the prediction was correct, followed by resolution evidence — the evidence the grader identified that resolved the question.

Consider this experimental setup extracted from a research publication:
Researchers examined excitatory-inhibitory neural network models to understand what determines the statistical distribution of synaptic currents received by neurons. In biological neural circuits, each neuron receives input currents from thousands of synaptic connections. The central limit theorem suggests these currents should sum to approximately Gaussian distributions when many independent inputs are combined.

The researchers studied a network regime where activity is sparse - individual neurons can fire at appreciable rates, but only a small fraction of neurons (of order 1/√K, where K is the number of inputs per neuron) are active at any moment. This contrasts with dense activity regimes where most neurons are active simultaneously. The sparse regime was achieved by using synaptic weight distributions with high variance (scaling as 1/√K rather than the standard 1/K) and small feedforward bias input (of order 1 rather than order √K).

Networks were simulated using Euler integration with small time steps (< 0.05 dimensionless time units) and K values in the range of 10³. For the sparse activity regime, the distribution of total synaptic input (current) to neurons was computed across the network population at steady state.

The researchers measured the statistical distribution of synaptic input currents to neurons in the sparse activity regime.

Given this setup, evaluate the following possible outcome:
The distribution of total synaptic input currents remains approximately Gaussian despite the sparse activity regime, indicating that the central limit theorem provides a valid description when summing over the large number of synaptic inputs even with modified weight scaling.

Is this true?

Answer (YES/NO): NO